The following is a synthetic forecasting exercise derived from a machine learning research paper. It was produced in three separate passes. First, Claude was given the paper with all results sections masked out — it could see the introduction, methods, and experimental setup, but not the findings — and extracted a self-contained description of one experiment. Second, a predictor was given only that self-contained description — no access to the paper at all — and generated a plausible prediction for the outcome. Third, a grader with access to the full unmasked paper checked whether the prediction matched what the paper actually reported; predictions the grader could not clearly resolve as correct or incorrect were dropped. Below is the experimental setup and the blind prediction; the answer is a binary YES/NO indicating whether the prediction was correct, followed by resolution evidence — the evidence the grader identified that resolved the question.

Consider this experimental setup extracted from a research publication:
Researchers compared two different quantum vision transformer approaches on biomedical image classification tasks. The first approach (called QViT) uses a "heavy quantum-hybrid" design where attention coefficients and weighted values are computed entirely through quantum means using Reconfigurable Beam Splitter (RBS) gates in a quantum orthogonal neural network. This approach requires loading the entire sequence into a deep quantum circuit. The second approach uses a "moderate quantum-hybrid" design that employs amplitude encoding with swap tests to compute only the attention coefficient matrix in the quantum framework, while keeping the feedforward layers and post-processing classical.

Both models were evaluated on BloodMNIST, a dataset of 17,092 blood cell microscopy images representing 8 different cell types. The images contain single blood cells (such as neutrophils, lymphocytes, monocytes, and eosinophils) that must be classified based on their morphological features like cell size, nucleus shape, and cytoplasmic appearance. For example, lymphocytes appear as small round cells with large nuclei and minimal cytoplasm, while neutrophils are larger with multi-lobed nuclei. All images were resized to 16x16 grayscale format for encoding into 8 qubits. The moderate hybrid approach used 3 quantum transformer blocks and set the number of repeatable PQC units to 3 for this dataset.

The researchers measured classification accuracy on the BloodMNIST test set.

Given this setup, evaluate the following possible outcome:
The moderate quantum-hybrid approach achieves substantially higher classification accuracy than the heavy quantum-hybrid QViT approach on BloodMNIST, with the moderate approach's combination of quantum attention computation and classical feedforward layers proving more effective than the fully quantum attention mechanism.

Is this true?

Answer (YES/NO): NO